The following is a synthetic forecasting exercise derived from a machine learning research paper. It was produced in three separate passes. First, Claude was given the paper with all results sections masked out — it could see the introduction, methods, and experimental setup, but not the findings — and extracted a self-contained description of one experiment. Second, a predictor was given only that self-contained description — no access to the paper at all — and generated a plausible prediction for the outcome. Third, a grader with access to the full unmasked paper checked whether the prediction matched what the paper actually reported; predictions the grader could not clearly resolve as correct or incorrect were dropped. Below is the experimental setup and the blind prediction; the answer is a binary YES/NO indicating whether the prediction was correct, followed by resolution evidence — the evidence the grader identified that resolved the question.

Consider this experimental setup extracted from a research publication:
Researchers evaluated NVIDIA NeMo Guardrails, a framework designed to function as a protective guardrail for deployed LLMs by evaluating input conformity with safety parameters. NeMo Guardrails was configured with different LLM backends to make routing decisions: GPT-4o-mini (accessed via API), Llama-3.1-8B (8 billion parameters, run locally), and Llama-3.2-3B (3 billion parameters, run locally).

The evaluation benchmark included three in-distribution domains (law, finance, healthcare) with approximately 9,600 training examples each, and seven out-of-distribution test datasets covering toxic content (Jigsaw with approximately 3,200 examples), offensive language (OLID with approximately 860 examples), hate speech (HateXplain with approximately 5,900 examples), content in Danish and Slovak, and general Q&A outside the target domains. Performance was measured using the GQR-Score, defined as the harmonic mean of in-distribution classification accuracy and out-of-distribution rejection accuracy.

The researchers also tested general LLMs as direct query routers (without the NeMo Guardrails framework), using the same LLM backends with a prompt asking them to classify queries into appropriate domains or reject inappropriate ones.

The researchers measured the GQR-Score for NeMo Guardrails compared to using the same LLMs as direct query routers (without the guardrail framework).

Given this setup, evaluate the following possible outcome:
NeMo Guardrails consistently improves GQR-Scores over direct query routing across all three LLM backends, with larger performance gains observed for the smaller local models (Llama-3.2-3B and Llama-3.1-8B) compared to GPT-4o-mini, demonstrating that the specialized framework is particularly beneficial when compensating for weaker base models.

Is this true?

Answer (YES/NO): NO